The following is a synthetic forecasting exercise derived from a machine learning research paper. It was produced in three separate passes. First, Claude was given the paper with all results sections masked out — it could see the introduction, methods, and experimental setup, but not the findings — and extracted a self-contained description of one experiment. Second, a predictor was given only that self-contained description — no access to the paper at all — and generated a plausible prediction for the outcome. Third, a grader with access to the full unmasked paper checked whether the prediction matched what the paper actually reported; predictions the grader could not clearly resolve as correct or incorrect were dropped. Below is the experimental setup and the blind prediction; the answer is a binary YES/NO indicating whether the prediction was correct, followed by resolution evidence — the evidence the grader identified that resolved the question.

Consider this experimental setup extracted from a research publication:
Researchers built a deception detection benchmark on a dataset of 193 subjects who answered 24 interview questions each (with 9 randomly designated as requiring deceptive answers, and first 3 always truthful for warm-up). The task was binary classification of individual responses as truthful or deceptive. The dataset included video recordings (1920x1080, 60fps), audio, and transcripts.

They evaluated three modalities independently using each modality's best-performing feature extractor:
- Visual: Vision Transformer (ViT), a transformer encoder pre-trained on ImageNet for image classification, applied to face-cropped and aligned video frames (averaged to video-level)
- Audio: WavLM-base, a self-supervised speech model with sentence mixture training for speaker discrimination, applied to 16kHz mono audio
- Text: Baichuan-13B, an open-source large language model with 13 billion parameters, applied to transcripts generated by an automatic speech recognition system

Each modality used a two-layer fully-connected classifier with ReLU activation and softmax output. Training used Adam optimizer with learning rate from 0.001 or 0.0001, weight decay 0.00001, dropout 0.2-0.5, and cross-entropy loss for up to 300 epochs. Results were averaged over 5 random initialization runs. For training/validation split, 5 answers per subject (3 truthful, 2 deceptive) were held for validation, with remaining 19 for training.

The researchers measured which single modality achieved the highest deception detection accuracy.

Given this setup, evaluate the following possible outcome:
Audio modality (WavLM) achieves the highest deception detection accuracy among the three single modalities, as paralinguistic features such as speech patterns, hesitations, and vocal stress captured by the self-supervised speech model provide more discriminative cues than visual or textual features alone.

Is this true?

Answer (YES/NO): NO